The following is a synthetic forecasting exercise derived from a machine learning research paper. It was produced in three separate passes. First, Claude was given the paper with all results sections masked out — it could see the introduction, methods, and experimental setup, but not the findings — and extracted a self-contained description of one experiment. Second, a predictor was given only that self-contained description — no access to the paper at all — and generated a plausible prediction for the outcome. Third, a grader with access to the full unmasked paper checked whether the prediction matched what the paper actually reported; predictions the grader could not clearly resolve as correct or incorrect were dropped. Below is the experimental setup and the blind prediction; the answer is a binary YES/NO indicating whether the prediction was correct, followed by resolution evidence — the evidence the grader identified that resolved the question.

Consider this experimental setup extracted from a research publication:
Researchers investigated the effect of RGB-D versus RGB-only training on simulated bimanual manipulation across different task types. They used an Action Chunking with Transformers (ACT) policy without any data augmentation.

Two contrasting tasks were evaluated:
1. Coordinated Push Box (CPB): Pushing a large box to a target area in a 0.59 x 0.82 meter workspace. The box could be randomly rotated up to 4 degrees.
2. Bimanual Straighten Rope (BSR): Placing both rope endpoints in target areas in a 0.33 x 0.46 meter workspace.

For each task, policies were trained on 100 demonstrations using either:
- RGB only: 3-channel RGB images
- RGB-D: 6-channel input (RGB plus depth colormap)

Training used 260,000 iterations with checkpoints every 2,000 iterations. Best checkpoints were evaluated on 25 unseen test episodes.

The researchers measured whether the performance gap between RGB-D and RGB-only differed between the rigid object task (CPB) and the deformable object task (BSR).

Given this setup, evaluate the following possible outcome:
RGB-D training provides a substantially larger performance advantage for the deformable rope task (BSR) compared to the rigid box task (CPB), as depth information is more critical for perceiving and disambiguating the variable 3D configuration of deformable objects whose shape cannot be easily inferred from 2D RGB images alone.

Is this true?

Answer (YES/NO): NO